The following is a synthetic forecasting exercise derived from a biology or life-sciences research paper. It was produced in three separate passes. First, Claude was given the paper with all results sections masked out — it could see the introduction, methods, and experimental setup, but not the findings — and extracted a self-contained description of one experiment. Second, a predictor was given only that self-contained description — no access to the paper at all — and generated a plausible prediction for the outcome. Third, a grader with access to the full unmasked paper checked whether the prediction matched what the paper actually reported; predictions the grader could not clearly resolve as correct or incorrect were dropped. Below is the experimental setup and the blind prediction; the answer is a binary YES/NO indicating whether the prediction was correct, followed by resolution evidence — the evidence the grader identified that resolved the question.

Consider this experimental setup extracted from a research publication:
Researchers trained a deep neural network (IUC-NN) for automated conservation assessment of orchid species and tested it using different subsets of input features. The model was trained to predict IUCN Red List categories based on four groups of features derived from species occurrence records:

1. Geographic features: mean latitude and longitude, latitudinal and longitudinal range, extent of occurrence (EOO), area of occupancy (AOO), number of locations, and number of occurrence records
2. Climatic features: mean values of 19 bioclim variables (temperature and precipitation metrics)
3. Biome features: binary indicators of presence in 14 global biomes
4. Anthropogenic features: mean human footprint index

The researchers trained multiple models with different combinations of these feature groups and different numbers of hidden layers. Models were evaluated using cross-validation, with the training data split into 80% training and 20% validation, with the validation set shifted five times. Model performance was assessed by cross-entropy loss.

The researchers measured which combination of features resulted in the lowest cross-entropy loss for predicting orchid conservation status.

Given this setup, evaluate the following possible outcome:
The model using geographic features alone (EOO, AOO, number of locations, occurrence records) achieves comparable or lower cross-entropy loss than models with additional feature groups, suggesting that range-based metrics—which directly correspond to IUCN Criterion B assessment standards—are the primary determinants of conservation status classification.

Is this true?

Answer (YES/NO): YES